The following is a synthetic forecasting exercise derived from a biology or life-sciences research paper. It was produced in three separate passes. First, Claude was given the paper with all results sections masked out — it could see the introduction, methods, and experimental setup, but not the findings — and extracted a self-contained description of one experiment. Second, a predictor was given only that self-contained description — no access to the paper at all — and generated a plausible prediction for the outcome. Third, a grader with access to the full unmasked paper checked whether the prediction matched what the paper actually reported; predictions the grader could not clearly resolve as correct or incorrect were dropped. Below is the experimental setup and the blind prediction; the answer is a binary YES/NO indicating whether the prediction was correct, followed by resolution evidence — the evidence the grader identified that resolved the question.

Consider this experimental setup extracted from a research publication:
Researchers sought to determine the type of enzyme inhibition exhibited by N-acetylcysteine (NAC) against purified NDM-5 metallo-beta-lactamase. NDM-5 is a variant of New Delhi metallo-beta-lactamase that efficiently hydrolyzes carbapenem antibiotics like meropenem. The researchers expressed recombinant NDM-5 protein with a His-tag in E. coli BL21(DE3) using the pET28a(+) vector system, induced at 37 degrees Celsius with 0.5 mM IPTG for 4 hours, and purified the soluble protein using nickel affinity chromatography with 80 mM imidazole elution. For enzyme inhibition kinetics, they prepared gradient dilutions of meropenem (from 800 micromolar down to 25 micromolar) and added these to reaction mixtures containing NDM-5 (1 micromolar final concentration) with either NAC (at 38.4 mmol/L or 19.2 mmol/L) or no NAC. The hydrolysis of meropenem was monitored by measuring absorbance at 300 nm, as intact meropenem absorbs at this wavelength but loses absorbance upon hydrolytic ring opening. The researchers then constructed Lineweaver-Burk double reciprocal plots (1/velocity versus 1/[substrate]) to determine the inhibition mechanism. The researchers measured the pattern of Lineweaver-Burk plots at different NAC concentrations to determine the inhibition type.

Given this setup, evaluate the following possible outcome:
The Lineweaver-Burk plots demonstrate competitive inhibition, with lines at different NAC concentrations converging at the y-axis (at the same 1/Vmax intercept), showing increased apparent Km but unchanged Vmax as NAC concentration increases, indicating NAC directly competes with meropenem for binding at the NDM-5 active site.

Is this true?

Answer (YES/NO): YES